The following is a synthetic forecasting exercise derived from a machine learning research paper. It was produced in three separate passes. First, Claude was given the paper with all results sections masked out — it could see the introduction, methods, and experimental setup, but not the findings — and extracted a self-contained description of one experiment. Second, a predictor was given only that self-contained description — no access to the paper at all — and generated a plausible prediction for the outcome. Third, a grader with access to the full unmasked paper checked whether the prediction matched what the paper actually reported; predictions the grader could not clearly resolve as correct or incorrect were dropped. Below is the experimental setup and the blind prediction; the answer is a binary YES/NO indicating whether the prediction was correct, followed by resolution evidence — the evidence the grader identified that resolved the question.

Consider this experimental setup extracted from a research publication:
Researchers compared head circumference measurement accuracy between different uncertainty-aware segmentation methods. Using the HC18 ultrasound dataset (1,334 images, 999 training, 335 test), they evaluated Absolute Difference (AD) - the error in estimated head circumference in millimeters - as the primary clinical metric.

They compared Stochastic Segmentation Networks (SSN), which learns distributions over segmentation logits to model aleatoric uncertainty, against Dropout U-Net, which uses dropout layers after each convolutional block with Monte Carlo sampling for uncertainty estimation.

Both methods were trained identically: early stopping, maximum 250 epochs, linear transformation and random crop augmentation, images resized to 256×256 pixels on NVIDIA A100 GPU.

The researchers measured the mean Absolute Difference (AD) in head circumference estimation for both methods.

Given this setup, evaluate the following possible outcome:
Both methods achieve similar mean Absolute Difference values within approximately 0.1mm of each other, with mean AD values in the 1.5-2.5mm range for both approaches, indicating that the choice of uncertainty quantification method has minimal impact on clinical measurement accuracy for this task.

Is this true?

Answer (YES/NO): NO